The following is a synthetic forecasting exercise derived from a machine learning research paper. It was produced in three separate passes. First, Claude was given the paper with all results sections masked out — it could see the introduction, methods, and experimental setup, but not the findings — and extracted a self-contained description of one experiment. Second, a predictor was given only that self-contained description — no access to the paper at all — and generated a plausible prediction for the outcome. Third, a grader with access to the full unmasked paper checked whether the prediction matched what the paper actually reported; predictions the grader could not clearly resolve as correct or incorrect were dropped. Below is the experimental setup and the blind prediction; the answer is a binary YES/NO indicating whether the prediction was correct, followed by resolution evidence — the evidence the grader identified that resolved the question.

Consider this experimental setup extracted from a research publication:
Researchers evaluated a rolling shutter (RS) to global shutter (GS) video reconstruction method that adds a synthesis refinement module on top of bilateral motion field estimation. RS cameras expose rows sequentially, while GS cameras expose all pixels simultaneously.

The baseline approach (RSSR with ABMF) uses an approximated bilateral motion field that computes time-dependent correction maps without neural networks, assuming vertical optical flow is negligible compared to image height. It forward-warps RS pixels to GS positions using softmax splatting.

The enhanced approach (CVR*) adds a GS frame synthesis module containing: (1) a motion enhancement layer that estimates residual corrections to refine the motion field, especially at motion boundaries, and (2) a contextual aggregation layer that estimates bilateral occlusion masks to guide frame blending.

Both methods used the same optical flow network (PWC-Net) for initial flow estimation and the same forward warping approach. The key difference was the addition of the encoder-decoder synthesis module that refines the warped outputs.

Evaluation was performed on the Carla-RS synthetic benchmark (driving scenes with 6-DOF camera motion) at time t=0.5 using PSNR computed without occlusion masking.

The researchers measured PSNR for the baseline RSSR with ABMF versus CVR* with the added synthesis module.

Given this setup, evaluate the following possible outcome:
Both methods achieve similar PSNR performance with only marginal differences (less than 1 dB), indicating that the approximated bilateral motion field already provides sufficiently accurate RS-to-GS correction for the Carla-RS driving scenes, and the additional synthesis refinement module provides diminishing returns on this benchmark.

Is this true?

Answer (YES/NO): NO